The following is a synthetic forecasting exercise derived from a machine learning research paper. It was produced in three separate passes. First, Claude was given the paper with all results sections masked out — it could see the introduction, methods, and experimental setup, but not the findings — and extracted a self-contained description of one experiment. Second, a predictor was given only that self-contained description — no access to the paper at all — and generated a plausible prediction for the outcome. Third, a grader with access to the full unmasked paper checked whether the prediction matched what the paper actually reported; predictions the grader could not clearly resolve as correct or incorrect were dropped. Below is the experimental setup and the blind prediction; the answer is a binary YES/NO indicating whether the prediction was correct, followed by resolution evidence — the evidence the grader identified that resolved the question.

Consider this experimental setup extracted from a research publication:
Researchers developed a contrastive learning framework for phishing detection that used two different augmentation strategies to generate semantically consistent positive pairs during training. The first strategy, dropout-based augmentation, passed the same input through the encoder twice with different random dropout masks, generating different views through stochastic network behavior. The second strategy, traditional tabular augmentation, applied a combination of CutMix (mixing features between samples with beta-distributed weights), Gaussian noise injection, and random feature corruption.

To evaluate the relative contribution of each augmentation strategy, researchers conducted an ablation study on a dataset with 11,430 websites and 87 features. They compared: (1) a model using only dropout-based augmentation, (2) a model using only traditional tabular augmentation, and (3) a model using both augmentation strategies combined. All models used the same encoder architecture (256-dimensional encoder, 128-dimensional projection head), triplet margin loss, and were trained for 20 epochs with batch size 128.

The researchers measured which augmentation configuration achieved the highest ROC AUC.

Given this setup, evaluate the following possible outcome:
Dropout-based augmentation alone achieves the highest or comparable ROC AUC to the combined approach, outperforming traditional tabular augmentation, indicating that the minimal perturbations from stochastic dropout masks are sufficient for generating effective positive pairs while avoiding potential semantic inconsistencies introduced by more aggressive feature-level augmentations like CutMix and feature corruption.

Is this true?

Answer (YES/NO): NO